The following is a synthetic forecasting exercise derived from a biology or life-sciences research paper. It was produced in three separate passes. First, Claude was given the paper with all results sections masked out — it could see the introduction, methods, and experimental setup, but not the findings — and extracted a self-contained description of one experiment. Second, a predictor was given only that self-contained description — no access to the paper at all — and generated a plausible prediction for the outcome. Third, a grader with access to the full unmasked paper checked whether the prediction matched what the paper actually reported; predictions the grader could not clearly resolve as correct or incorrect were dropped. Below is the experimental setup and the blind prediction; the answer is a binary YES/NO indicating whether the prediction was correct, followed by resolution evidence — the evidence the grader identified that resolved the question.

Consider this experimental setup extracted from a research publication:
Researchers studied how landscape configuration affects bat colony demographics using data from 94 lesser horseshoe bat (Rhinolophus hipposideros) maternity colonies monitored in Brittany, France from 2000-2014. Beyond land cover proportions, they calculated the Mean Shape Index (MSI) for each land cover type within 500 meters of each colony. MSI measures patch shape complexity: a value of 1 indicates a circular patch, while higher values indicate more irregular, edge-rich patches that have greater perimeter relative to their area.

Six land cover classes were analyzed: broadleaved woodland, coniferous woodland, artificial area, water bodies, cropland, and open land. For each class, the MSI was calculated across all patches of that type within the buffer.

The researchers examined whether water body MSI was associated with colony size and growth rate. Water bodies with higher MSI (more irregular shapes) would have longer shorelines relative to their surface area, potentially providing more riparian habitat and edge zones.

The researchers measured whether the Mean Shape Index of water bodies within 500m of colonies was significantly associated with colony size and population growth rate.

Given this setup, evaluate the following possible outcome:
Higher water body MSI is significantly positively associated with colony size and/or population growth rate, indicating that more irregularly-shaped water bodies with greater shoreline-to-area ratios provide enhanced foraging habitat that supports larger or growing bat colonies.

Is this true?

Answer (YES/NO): YES